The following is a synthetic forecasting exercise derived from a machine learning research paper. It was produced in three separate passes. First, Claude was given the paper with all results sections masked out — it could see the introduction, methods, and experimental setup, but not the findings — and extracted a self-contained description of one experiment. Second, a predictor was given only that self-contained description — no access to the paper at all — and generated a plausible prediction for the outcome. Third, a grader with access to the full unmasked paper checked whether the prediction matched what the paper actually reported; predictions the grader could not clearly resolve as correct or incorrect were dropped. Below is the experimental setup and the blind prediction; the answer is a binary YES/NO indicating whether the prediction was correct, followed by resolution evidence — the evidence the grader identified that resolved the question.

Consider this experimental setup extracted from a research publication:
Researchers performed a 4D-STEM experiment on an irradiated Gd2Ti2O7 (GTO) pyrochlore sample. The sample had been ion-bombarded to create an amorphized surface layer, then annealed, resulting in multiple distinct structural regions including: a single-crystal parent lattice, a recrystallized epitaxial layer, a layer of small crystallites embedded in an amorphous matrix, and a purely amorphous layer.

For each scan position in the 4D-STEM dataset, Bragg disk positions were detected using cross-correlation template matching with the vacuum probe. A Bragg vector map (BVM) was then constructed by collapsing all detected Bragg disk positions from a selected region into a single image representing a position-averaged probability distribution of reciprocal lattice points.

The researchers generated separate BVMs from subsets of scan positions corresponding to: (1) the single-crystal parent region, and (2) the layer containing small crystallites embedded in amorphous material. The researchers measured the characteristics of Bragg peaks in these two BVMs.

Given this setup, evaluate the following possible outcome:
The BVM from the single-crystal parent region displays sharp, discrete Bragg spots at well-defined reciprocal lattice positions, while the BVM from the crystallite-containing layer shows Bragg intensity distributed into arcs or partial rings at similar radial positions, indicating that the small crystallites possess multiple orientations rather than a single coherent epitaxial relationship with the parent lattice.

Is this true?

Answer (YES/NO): NO